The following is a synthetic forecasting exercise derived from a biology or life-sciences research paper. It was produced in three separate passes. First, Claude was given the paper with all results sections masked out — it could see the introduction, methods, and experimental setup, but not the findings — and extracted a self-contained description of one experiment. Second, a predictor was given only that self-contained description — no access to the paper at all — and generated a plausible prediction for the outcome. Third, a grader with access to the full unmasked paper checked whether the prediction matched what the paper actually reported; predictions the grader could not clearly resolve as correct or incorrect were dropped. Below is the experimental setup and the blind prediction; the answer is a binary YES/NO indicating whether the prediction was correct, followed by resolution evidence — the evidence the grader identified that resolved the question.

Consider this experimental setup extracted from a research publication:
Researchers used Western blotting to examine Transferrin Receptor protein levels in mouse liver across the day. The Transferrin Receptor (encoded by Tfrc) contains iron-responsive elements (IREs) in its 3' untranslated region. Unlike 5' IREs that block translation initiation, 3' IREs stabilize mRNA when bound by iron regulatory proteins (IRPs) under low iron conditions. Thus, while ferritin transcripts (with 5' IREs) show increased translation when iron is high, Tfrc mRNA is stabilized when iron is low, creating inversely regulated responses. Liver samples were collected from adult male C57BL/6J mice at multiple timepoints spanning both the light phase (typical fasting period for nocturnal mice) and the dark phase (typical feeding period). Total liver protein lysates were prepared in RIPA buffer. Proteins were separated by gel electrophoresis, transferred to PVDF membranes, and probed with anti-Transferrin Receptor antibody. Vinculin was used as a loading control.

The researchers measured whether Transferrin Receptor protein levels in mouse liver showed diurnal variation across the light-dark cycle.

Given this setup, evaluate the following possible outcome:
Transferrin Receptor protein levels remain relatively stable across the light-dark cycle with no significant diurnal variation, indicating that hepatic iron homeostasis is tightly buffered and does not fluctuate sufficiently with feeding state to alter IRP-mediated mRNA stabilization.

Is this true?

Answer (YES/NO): NO